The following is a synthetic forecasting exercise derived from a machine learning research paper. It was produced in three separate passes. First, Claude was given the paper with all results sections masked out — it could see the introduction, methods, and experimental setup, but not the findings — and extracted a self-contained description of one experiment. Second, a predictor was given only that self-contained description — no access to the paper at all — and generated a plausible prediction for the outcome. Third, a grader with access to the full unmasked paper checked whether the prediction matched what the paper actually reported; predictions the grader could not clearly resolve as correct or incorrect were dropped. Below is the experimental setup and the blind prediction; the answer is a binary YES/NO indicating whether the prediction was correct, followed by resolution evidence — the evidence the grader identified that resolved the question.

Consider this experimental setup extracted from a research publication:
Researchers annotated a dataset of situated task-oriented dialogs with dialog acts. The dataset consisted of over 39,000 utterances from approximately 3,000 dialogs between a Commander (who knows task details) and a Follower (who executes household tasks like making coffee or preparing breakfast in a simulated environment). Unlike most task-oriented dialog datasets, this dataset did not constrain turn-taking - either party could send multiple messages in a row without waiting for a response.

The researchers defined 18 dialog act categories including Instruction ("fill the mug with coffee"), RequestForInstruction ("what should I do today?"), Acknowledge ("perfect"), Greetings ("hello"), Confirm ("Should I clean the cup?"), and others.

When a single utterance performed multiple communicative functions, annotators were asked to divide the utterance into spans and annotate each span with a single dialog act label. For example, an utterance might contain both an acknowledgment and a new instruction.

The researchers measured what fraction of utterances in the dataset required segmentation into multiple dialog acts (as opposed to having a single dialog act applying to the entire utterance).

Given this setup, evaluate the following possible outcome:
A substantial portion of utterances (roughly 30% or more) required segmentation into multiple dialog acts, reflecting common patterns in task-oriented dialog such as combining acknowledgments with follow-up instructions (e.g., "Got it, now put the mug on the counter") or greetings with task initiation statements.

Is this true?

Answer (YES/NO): NO